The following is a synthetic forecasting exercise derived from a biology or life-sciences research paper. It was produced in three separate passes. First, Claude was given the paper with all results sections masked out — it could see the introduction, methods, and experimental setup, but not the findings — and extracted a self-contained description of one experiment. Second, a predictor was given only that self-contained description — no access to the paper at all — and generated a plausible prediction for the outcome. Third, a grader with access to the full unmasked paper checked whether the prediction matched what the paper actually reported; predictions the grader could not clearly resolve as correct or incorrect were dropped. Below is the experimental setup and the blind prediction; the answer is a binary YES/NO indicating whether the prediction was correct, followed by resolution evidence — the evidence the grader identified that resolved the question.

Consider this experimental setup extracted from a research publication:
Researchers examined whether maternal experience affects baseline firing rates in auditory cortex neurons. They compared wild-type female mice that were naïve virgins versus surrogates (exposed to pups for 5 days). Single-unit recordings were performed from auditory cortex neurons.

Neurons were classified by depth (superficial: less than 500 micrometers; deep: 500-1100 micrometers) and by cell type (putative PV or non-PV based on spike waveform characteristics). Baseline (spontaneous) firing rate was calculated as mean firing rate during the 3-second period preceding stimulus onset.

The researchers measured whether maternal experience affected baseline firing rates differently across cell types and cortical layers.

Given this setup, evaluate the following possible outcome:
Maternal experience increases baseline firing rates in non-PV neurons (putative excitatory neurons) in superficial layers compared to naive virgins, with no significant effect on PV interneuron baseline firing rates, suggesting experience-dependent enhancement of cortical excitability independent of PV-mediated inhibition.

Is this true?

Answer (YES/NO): NO